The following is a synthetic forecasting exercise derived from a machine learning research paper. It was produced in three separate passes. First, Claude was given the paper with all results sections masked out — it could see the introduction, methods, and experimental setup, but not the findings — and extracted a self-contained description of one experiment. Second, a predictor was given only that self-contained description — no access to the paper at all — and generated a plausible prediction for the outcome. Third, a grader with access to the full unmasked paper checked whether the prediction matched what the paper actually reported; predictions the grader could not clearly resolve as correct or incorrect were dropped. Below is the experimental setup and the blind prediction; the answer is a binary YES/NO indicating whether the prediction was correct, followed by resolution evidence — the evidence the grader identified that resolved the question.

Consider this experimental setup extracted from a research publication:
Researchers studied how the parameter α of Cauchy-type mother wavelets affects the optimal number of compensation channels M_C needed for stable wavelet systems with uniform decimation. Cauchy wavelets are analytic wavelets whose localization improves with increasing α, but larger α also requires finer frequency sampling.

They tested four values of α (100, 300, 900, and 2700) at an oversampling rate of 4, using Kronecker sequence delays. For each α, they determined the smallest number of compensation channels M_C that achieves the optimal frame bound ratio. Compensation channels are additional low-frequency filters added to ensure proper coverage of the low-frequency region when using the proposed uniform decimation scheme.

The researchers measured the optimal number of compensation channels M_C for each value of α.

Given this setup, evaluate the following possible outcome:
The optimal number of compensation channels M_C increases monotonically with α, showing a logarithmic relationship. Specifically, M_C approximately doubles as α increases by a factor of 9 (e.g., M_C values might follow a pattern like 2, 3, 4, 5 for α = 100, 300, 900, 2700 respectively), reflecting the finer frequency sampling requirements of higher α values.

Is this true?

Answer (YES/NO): NO